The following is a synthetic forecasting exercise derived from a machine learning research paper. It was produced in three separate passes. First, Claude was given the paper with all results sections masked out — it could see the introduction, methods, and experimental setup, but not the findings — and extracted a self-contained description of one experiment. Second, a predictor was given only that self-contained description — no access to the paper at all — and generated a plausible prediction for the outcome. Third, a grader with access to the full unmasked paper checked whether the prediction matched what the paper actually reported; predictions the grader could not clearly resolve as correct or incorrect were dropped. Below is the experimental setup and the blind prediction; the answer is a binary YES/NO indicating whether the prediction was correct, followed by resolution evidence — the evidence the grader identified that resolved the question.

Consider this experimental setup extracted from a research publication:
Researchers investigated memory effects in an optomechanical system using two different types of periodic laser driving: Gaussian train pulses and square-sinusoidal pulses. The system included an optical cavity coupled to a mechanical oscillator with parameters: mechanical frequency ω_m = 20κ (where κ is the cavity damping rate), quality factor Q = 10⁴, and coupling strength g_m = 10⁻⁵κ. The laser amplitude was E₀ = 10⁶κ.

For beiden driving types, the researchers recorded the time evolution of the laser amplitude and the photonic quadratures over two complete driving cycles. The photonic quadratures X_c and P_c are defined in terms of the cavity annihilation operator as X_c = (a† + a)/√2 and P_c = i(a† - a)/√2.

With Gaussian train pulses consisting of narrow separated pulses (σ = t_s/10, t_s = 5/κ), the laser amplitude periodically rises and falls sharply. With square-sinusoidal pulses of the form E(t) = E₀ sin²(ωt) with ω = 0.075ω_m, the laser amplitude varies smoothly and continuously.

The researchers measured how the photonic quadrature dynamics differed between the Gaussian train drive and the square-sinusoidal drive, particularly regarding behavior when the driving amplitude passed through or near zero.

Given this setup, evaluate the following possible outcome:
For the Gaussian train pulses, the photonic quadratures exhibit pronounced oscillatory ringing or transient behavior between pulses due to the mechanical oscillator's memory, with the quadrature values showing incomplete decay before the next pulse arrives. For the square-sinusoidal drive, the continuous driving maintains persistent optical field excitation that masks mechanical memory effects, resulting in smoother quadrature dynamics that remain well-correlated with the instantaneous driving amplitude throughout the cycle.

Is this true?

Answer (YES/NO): NO